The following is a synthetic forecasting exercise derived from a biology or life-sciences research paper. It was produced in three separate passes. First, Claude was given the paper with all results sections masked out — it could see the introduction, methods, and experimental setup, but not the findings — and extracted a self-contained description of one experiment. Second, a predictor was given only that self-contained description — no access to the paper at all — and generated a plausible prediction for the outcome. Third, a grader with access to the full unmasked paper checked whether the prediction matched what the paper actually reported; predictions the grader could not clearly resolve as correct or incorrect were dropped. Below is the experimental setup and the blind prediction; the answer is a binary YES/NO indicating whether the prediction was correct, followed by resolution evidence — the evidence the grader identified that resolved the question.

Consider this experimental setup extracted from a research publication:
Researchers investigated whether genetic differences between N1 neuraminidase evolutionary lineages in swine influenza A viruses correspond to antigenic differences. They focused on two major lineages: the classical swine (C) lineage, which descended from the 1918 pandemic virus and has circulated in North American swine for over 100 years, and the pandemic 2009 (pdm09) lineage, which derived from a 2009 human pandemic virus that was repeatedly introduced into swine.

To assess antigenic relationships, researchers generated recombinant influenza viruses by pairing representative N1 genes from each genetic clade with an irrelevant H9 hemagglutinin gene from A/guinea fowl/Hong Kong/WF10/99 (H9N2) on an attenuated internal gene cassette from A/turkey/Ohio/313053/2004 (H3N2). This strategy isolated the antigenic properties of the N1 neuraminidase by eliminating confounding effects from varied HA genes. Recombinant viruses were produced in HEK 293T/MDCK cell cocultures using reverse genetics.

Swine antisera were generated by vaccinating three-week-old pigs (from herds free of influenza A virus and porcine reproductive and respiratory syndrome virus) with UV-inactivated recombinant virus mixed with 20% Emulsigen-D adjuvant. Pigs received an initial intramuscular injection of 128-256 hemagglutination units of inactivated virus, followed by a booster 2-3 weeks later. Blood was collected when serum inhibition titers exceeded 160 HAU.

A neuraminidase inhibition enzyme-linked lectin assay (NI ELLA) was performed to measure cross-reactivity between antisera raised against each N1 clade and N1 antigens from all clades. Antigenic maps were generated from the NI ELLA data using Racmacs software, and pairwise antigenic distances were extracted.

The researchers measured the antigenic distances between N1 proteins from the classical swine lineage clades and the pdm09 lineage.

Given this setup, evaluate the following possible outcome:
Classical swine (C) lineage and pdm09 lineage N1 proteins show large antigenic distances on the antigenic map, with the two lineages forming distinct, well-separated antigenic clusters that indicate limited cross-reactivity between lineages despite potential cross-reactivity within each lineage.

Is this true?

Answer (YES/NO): YES